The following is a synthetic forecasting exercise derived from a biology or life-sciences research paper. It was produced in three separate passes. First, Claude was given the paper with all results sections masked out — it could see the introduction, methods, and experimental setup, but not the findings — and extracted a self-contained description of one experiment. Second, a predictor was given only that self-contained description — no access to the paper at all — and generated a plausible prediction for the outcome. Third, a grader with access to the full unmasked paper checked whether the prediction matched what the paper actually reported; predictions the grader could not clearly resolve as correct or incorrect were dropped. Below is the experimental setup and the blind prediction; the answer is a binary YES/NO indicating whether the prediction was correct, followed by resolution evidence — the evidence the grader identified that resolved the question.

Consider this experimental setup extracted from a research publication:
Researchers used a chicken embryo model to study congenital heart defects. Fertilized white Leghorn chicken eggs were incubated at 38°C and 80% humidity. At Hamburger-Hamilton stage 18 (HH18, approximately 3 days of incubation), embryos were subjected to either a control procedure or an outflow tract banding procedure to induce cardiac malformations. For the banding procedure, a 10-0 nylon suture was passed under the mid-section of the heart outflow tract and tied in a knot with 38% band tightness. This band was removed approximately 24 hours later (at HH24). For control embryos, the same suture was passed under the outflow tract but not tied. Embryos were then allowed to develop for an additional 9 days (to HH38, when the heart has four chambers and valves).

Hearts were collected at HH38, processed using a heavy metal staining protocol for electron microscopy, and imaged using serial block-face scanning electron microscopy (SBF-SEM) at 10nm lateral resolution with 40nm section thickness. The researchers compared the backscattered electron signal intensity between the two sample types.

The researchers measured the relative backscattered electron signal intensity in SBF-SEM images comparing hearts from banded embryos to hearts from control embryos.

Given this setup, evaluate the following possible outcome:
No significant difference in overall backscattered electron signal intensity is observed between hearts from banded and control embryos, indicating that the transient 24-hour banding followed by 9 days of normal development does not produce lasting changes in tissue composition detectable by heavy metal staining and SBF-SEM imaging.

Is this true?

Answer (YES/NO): NO